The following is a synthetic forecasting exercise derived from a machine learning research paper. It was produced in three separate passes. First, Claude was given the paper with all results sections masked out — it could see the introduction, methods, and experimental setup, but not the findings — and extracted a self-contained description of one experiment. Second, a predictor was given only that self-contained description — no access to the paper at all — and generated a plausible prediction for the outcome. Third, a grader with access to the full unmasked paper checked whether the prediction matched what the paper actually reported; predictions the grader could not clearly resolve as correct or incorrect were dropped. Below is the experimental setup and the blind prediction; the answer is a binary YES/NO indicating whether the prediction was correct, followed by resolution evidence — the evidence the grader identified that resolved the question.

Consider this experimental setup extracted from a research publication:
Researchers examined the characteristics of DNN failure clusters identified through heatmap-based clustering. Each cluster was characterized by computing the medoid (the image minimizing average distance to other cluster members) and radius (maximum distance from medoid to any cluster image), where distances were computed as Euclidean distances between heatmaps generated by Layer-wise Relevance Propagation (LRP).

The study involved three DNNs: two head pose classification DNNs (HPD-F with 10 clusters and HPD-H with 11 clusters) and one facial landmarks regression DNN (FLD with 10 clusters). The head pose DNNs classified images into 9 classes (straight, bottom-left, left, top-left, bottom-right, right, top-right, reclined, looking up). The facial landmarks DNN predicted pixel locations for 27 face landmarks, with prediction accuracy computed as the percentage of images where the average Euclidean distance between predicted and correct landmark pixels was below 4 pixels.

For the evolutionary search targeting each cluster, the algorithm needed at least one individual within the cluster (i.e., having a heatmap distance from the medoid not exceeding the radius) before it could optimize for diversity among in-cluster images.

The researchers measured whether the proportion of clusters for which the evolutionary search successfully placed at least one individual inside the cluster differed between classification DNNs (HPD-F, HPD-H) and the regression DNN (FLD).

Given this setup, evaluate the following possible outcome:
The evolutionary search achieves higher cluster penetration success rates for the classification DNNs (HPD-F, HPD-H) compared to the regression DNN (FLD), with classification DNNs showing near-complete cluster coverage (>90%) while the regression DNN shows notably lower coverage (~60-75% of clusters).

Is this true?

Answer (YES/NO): NO